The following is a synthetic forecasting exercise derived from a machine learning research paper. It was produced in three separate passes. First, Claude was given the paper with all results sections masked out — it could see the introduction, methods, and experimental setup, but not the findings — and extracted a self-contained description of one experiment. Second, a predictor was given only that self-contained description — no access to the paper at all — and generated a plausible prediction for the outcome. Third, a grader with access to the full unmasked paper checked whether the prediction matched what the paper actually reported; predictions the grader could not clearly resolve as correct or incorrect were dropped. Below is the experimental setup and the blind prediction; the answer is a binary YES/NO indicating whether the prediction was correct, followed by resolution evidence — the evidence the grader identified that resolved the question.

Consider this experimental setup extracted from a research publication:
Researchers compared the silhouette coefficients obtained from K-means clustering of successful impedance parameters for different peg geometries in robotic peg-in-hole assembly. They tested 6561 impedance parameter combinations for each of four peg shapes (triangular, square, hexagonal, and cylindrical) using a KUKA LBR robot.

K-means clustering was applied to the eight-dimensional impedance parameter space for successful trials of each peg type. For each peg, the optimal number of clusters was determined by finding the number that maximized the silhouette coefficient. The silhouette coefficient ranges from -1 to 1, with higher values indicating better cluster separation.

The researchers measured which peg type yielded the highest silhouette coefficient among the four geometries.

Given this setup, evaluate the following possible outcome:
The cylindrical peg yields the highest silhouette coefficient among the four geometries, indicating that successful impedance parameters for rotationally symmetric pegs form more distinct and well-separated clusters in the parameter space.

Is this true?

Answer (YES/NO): NO